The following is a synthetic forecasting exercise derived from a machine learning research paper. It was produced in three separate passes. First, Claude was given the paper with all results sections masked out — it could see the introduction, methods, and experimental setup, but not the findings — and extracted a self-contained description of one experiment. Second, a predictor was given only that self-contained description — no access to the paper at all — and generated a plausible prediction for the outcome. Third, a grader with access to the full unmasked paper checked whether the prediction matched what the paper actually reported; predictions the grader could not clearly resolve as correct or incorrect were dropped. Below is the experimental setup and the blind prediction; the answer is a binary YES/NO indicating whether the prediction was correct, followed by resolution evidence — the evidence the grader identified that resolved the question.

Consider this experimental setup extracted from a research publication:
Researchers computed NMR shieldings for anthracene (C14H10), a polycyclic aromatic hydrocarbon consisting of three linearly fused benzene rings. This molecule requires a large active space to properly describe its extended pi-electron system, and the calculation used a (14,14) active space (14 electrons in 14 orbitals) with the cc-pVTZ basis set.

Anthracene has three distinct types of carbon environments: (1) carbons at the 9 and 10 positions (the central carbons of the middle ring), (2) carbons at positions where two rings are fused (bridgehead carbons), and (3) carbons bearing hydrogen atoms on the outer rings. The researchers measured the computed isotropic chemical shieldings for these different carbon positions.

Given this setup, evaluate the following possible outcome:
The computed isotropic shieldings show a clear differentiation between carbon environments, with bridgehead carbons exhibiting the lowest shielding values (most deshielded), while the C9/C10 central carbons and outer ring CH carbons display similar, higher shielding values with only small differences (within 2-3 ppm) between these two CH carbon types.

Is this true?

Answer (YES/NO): YES